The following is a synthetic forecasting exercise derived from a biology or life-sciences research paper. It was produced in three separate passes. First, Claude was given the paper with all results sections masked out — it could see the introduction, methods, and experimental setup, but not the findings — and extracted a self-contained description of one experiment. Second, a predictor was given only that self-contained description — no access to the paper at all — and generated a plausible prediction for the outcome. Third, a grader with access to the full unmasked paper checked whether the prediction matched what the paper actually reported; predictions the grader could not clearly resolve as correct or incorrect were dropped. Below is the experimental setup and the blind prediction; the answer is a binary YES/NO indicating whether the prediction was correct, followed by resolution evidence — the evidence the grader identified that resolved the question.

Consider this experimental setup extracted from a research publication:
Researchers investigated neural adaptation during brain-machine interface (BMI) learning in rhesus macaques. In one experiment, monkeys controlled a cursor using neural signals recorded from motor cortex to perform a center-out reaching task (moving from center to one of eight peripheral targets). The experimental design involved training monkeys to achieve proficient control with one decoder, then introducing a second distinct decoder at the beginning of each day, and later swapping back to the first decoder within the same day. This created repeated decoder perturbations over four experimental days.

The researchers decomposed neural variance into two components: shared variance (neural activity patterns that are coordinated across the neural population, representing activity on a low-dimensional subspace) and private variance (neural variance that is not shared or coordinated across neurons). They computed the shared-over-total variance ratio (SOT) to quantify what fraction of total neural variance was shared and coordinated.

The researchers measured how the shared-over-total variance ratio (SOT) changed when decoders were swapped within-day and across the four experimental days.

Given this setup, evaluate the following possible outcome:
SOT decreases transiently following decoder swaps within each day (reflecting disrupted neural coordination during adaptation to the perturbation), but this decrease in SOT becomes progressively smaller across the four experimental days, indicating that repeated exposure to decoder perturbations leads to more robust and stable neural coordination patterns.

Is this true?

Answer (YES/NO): NO